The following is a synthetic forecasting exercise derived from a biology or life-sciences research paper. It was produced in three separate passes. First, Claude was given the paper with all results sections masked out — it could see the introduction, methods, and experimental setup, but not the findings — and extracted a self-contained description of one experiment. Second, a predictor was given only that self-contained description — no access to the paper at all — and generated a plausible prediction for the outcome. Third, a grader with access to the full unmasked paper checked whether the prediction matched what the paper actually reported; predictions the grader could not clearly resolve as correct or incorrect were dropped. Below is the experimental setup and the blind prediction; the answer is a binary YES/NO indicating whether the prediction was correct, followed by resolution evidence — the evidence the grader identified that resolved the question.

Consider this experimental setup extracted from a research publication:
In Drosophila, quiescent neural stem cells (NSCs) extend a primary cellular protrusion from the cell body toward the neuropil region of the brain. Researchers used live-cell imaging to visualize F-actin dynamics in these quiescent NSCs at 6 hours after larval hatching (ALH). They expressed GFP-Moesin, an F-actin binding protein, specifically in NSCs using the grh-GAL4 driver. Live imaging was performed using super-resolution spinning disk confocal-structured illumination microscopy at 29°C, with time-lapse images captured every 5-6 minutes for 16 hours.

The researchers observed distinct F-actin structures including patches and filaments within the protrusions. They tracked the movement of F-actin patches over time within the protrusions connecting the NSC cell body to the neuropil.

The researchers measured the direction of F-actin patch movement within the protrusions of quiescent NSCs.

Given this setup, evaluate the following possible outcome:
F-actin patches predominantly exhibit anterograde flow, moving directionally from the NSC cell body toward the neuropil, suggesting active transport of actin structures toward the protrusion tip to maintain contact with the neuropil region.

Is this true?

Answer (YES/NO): NO